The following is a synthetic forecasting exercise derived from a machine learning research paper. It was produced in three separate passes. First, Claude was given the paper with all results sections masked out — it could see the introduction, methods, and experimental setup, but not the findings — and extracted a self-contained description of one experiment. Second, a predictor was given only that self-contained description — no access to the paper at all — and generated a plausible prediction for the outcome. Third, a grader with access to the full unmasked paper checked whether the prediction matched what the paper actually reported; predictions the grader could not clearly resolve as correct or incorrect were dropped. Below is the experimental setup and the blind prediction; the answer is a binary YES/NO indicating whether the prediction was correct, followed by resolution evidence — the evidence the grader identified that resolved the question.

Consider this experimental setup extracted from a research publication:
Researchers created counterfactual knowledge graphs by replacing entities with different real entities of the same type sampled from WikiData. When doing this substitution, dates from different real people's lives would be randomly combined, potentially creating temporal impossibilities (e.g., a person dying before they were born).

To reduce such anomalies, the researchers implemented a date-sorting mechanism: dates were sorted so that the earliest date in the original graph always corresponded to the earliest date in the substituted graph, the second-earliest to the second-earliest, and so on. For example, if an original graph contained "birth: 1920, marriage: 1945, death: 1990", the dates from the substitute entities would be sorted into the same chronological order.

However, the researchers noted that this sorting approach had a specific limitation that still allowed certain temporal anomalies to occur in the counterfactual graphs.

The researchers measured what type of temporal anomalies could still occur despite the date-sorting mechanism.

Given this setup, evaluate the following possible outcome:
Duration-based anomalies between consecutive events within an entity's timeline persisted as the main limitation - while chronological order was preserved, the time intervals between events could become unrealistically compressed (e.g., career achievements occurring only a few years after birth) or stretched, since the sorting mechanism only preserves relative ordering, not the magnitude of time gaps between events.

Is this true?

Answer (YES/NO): NO